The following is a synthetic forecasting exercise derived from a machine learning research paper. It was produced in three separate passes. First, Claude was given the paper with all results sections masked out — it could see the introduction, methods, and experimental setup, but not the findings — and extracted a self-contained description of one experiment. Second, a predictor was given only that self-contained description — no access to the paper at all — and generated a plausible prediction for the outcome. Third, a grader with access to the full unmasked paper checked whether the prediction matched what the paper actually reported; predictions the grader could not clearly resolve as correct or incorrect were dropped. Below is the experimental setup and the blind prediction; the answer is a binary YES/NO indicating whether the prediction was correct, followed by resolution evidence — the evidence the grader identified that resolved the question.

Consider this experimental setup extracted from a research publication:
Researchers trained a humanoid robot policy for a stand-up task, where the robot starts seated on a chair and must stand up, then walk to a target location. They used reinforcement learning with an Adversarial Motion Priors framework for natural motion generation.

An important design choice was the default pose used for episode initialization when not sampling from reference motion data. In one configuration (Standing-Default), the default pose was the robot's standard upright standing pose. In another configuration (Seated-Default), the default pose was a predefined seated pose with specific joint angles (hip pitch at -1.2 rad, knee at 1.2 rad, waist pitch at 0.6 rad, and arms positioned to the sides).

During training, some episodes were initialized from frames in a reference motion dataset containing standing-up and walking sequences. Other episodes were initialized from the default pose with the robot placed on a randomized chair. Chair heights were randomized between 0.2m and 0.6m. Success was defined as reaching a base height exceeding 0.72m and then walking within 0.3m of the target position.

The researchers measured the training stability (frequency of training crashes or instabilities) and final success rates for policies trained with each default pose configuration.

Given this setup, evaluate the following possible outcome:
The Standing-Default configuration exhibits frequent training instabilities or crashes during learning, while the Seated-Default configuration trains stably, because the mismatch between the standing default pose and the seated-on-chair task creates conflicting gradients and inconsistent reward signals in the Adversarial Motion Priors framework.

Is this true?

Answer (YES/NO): NO